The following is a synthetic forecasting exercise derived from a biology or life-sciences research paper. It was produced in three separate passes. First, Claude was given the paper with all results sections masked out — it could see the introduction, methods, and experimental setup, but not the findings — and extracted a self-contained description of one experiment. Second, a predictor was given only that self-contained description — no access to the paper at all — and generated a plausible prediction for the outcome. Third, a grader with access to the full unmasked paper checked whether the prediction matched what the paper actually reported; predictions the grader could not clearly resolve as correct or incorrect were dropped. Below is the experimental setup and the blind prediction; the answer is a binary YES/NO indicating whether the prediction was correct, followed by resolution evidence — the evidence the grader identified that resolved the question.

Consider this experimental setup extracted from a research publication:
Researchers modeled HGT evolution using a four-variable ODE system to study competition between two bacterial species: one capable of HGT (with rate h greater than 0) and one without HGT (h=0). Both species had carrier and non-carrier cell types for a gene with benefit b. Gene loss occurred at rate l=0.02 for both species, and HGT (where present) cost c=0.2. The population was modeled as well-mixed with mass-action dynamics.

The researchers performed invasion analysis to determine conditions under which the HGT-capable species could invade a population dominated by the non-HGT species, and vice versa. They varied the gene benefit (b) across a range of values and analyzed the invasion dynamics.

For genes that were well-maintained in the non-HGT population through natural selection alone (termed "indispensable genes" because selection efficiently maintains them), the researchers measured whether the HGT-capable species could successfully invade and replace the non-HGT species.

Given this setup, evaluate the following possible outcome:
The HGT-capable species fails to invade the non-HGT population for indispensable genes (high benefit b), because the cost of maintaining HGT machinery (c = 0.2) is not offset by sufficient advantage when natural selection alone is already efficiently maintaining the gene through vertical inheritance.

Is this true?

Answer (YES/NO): YES